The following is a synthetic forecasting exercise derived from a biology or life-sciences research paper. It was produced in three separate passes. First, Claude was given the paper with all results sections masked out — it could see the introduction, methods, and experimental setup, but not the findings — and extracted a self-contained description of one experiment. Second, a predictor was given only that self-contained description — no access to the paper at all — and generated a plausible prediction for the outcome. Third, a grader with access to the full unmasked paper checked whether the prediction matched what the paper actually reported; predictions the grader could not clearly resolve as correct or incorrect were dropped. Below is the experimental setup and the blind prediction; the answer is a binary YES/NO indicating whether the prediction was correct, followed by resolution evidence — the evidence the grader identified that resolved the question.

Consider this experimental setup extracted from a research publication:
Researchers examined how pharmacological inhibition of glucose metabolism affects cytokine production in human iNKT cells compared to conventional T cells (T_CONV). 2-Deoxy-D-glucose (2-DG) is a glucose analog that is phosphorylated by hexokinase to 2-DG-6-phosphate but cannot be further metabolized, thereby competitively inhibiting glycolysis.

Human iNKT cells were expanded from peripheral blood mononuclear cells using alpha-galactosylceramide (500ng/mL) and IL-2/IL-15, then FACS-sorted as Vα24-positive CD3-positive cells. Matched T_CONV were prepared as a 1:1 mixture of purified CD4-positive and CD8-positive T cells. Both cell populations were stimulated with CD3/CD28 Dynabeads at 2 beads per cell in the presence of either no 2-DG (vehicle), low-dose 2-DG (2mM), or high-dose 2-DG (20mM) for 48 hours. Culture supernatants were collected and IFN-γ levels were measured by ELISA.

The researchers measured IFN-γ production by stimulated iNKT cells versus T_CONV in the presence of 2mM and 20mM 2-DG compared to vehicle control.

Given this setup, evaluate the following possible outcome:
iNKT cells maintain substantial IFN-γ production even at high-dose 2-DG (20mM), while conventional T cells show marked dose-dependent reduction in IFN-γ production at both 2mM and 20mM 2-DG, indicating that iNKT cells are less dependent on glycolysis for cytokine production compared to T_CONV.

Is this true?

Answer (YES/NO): NO